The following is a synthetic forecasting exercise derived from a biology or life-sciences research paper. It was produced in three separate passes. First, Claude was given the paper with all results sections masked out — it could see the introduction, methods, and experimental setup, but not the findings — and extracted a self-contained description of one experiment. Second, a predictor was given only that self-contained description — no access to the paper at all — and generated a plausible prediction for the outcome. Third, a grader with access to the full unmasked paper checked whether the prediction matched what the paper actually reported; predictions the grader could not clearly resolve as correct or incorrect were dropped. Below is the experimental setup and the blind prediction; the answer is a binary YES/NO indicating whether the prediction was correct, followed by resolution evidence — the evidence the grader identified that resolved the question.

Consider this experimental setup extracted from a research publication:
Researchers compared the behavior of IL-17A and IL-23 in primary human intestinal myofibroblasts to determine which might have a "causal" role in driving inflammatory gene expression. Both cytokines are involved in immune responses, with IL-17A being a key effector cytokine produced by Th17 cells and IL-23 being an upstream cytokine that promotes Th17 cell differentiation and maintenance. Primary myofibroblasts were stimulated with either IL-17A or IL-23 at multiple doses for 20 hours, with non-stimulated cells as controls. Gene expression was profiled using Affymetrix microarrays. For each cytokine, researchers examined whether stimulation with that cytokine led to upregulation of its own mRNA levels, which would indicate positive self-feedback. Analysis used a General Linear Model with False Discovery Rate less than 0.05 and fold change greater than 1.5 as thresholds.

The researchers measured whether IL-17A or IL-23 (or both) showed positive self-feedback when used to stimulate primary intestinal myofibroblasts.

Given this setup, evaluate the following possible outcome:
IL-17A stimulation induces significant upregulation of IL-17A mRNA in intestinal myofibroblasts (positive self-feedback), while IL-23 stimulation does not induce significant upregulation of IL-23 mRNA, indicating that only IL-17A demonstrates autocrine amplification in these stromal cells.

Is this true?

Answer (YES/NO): NO